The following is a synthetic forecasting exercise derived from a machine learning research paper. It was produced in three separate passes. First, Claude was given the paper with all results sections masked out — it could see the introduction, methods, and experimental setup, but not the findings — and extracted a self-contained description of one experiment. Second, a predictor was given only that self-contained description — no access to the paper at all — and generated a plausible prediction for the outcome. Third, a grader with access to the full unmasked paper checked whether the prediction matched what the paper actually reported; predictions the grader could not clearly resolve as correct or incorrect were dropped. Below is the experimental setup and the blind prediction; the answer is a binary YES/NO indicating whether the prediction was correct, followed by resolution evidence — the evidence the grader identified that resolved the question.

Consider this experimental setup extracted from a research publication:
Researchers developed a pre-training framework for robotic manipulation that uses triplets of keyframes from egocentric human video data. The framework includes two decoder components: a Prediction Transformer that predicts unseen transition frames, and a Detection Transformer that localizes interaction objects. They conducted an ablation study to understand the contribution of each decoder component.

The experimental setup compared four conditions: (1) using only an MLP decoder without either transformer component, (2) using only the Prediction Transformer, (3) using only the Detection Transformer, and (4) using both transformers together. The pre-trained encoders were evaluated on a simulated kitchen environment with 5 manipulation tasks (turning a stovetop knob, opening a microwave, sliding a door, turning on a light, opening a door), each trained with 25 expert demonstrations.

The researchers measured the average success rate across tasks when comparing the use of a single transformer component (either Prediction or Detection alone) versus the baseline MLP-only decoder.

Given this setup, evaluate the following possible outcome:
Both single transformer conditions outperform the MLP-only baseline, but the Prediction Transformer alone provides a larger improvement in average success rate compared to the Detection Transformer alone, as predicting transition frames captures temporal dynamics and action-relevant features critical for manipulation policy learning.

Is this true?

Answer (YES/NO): NO